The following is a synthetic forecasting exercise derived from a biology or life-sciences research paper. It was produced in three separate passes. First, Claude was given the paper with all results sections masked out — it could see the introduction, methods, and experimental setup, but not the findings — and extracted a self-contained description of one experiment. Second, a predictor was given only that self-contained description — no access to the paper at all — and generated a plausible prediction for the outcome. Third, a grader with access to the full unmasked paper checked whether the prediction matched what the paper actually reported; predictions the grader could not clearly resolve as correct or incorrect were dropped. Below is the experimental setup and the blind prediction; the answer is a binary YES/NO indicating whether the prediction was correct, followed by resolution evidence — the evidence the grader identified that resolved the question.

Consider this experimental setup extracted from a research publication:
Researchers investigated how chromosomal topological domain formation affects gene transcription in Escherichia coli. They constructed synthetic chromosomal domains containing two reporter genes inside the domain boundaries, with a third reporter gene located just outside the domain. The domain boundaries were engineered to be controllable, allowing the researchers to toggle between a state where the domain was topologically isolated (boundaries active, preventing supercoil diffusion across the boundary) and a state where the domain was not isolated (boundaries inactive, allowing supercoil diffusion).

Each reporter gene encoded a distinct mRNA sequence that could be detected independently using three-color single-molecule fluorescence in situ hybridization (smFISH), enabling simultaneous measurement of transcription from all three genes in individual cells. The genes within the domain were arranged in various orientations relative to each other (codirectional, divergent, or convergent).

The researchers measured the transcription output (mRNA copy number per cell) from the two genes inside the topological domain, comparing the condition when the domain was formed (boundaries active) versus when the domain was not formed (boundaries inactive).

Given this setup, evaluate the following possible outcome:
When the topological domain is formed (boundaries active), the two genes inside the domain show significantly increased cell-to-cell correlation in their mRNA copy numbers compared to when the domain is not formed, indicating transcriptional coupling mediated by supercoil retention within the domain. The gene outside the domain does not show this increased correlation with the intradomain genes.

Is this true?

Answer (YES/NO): NO